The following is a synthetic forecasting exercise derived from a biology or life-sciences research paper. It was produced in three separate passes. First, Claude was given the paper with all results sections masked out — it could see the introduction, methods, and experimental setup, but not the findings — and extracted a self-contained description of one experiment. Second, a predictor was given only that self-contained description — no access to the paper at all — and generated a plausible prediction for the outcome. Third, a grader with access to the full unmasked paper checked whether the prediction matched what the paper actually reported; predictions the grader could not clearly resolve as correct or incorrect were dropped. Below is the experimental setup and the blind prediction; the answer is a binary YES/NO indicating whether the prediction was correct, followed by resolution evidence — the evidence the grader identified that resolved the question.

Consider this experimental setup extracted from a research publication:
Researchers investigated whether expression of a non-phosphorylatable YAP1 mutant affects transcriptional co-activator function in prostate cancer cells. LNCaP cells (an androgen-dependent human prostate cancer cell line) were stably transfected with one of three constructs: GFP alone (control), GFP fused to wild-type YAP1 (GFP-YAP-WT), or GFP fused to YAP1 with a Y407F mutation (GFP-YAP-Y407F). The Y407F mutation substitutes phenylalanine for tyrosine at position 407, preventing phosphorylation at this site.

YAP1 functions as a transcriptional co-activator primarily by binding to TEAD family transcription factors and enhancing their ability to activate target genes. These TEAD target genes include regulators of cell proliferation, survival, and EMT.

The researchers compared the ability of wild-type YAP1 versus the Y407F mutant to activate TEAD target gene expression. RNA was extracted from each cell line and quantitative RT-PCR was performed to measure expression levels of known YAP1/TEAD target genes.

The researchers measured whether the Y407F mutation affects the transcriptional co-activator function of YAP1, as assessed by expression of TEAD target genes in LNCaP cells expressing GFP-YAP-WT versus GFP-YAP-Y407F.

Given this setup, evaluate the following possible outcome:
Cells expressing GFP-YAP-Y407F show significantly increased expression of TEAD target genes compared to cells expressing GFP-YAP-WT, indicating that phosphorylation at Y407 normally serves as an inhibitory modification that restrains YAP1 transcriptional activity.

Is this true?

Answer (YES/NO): NO